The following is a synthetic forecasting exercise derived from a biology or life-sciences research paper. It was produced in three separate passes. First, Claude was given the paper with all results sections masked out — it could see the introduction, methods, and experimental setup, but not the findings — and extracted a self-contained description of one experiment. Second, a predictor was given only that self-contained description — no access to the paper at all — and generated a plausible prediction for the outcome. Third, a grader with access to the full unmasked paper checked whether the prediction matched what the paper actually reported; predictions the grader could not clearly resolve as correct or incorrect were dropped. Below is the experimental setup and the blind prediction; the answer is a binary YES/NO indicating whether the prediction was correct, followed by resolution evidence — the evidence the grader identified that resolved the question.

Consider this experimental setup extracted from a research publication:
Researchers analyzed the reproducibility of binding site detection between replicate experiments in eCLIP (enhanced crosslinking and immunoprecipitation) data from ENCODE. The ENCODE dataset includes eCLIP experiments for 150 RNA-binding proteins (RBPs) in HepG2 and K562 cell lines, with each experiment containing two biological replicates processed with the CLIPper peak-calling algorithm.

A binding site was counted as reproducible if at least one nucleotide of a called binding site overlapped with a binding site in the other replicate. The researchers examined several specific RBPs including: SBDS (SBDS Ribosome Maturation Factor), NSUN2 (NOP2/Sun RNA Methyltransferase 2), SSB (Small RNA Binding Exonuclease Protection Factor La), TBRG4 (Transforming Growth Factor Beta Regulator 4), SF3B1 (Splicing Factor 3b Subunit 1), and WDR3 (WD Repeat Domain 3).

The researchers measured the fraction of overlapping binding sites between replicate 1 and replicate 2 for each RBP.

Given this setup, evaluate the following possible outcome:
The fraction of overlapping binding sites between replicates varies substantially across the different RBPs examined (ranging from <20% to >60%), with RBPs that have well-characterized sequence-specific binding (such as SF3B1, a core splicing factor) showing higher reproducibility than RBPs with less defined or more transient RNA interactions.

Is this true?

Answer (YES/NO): NO